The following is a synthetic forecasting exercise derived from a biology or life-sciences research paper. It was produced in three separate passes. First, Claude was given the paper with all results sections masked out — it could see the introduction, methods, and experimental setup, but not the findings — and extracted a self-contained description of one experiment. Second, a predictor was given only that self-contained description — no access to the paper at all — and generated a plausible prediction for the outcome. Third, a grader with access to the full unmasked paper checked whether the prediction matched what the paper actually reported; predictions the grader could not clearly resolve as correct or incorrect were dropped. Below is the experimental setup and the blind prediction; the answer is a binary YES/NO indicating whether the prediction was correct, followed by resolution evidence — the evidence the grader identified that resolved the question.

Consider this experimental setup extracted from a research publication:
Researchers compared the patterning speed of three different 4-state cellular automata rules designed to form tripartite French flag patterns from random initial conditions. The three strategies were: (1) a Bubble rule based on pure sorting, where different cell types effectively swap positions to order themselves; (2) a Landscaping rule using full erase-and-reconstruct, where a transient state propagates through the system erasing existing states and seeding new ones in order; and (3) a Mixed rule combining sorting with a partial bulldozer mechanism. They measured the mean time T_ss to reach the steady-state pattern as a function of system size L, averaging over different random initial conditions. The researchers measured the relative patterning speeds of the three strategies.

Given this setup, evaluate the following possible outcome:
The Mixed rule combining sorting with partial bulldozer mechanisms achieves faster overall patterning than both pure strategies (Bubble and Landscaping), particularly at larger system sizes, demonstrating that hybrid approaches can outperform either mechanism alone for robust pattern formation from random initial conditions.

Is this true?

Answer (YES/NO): NO